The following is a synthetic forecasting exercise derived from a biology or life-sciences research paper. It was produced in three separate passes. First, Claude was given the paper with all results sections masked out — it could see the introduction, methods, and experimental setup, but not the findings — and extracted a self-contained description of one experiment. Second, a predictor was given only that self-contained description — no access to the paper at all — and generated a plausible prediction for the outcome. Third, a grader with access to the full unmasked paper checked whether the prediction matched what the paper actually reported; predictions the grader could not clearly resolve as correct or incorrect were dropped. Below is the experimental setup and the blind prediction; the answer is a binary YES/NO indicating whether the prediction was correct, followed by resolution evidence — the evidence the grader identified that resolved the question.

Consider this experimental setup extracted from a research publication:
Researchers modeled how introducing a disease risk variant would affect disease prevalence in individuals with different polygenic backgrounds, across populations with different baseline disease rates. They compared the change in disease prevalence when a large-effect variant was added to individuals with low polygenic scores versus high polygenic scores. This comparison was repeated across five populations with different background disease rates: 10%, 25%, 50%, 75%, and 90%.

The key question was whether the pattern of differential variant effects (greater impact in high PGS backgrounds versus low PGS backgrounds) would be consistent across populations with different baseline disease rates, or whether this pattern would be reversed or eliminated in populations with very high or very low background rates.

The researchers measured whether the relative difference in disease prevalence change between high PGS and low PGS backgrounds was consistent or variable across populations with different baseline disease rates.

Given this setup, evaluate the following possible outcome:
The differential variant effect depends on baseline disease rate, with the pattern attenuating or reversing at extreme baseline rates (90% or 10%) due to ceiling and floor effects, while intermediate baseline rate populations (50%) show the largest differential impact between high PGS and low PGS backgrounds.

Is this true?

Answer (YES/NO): NO